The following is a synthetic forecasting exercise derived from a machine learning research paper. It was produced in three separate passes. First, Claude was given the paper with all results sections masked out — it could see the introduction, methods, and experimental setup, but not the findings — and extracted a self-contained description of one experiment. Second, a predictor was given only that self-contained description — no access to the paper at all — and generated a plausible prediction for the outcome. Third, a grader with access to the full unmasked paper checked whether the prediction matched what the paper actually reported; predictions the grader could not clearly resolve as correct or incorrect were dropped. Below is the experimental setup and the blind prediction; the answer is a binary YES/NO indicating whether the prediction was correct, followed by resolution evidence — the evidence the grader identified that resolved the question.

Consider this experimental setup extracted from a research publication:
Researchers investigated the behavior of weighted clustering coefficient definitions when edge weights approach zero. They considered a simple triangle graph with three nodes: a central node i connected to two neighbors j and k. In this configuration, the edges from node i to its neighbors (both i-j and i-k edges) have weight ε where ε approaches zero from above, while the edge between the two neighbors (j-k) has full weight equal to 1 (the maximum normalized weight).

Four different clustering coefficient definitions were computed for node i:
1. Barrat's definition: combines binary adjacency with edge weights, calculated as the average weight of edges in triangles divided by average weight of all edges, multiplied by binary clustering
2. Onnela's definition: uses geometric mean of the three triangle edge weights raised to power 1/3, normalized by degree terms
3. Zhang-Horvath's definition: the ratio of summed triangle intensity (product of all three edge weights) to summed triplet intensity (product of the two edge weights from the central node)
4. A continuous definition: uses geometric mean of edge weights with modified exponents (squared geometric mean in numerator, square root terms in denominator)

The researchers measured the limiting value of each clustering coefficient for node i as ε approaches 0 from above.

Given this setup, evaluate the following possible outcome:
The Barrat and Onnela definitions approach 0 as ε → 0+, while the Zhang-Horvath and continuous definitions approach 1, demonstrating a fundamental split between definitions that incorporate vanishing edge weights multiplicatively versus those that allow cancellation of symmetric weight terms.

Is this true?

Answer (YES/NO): NO